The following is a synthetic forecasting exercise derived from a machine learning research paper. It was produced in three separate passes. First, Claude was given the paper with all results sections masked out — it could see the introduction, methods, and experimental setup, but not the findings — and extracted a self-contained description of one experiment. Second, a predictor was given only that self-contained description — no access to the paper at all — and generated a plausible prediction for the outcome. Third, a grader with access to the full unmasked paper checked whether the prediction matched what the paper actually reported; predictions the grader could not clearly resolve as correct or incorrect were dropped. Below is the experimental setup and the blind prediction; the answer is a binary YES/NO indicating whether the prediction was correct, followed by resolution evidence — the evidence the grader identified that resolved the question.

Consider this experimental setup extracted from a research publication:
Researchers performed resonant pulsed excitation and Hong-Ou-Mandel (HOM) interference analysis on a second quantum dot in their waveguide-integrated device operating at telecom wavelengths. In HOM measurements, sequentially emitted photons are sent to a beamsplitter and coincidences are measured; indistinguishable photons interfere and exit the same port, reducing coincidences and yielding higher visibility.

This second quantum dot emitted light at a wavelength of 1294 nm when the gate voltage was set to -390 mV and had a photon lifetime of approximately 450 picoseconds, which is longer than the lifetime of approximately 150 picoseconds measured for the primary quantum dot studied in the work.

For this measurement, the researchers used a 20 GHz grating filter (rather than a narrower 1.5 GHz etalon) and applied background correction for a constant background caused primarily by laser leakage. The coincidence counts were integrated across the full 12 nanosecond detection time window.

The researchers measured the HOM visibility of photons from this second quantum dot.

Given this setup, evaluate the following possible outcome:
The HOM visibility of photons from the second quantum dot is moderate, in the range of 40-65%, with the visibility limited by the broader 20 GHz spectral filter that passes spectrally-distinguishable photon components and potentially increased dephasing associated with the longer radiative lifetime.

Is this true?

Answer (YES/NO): NO